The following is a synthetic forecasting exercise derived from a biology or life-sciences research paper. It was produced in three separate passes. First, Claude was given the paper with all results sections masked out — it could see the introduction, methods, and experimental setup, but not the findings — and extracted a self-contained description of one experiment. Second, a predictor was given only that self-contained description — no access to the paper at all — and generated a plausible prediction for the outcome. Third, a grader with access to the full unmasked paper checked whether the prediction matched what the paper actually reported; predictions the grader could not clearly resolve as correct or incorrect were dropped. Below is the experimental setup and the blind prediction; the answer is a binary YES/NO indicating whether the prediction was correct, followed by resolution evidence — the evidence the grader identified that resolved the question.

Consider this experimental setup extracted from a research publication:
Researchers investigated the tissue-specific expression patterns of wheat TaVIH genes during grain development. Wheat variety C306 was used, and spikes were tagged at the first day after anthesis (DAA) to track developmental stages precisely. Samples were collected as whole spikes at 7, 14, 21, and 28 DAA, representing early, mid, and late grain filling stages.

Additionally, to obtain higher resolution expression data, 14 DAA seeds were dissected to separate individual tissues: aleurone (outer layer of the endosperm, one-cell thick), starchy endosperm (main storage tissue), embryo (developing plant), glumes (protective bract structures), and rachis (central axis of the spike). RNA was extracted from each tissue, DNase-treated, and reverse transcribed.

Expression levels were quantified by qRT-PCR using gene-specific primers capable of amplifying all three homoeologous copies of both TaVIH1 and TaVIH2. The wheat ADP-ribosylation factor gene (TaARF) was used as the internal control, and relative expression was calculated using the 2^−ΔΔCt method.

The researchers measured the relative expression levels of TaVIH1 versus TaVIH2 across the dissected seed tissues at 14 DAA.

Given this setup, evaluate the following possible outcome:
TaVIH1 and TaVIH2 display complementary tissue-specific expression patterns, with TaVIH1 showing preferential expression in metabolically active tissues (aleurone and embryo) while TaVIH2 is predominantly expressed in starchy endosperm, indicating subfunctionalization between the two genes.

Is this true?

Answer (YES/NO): NO